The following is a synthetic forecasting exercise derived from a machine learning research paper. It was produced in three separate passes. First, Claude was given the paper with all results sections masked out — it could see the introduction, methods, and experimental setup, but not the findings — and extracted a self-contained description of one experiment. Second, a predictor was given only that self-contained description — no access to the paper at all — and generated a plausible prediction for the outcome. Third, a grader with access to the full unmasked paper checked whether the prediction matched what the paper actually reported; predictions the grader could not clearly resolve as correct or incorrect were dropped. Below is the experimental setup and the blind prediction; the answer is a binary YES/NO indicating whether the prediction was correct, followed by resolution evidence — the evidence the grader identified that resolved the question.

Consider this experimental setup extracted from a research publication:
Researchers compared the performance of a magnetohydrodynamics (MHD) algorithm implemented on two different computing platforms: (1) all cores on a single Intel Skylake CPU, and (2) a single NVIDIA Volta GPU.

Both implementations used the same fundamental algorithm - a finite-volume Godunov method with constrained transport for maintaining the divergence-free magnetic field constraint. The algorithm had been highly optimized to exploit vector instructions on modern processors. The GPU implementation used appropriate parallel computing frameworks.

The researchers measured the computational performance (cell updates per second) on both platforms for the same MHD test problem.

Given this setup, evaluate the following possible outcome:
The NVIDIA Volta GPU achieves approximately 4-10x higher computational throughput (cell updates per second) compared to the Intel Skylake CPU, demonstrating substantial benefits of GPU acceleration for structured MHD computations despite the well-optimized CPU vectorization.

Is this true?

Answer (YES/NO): YES